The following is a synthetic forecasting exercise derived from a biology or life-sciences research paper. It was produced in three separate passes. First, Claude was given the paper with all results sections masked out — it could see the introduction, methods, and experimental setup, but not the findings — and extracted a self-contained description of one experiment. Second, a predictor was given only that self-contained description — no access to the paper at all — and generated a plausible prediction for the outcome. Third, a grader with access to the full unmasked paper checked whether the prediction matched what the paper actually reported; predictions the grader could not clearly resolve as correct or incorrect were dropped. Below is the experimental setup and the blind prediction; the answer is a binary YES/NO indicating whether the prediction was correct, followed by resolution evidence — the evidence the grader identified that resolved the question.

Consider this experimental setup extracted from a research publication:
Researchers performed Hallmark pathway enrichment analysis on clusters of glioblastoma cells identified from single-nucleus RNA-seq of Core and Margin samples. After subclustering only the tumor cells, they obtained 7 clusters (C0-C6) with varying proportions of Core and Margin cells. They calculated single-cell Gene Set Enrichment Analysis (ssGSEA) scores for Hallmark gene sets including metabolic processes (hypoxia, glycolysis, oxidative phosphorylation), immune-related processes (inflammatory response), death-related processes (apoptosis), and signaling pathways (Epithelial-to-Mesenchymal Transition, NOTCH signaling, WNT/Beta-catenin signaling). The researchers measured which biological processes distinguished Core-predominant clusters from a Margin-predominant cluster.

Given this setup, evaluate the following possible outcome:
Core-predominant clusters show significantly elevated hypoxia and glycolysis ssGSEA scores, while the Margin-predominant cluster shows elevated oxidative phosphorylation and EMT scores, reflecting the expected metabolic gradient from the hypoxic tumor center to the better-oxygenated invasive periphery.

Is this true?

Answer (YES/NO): NO